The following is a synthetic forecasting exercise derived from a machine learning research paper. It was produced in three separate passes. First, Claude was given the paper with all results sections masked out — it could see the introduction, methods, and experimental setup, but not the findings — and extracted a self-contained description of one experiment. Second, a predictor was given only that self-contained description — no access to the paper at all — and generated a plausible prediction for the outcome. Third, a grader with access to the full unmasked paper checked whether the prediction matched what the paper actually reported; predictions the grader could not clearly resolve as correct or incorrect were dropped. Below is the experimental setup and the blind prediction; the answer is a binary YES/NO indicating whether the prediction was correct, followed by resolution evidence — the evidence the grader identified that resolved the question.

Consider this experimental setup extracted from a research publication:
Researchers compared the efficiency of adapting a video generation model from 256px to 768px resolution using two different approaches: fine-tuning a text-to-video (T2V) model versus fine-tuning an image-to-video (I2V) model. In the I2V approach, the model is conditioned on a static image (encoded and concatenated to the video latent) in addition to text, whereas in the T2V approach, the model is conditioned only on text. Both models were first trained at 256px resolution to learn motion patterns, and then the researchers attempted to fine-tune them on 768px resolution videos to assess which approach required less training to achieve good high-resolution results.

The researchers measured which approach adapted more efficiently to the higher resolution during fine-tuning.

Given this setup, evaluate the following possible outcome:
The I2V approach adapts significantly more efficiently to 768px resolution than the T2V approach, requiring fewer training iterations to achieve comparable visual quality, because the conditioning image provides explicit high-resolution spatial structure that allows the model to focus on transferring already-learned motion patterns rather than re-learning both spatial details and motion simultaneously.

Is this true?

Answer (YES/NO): YES